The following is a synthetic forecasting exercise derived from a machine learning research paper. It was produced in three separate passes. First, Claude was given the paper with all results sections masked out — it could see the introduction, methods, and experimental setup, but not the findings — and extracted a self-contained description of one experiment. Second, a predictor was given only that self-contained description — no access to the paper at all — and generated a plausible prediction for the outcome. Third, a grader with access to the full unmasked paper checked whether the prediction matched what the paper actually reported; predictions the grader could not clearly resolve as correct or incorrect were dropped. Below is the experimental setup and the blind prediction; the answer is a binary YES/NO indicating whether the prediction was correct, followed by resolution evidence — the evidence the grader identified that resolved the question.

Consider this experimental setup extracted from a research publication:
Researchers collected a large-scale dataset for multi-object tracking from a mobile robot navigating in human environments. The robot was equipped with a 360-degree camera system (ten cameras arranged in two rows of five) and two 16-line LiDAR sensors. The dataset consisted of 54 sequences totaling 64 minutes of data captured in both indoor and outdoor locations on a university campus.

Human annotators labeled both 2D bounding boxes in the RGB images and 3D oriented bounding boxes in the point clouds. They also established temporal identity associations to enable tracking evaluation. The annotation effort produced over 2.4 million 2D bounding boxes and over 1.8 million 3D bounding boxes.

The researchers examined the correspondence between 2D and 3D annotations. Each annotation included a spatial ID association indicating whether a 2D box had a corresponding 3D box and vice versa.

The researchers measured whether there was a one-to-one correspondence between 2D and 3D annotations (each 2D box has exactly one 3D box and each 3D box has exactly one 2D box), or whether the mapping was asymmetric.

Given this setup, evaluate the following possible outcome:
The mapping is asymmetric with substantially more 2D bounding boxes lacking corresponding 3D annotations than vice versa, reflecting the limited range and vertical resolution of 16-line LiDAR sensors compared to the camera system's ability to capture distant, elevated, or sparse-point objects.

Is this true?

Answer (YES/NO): YES